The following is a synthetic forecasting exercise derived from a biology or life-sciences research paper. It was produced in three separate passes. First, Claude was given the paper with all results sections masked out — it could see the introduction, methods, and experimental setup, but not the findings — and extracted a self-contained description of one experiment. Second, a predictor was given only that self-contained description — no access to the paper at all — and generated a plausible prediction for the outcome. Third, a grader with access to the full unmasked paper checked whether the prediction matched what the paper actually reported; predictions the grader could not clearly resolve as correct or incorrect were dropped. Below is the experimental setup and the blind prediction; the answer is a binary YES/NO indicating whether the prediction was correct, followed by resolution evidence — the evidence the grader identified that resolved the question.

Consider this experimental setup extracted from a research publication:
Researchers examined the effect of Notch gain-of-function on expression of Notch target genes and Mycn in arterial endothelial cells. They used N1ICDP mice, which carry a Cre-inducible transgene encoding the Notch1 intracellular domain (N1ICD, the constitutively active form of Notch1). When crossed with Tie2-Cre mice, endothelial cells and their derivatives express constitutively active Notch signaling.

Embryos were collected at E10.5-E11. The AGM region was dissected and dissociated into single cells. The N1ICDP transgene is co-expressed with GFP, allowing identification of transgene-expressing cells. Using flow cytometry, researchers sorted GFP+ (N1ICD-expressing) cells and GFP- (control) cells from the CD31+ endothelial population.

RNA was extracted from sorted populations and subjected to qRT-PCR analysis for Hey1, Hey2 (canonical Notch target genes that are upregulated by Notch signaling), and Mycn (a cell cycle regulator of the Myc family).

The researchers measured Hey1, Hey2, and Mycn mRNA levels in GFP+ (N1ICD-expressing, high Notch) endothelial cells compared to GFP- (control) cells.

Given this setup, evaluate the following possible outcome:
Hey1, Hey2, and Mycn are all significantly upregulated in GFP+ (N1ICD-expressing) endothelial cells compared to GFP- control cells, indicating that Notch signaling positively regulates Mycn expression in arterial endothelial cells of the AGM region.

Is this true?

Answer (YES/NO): NO